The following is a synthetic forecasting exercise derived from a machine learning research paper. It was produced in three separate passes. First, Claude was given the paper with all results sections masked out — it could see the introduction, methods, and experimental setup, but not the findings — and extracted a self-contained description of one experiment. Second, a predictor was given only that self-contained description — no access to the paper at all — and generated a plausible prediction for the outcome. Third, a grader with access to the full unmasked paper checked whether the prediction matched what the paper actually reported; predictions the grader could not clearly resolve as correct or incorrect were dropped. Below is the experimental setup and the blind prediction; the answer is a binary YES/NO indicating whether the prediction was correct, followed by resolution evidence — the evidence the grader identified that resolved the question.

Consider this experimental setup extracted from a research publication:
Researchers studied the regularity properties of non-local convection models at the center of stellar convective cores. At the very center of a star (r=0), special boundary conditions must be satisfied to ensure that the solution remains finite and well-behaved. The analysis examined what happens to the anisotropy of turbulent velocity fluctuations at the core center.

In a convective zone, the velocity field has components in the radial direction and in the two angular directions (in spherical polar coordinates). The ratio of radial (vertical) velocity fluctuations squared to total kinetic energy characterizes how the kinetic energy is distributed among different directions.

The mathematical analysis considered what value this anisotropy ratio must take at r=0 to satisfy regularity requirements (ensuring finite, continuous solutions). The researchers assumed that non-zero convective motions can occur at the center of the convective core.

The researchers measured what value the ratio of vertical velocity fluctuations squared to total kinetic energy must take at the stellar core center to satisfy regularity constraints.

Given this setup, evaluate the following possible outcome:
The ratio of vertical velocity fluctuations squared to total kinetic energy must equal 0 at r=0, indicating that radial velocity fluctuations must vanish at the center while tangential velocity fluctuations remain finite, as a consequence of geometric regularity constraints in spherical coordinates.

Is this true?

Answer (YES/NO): NO